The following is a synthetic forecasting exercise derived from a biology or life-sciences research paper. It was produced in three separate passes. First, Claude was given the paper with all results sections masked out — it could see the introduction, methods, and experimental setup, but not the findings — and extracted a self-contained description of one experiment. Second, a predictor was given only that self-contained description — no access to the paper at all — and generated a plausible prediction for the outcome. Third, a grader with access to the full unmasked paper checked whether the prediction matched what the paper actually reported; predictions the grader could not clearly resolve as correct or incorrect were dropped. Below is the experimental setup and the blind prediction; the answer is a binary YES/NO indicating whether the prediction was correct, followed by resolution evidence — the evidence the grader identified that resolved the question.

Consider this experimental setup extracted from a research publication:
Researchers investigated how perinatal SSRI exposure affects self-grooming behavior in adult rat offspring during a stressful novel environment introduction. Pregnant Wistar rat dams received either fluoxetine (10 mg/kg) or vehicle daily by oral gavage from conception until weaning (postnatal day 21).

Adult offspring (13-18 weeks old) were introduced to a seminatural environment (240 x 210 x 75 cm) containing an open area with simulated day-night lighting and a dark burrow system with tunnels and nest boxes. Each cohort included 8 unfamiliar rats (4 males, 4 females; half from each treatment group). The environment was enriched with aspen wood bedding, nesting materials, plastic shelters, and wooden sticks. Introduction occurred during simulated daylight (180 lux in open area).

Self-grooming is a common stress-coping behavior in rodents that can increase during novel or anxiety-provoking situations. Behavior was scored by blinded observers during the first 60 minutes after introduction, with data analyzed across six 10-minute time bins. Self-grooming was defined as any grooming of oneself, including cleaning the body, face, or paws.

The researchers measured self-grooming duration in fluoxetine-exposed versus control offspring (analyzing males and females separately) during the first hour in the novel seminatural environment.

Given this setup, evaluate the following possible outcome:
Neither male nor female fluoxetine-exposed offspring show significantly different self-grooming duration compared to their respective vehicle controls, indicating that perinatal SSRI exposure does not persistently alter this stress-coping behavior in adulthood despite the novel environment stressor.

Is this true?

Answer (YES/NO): YES